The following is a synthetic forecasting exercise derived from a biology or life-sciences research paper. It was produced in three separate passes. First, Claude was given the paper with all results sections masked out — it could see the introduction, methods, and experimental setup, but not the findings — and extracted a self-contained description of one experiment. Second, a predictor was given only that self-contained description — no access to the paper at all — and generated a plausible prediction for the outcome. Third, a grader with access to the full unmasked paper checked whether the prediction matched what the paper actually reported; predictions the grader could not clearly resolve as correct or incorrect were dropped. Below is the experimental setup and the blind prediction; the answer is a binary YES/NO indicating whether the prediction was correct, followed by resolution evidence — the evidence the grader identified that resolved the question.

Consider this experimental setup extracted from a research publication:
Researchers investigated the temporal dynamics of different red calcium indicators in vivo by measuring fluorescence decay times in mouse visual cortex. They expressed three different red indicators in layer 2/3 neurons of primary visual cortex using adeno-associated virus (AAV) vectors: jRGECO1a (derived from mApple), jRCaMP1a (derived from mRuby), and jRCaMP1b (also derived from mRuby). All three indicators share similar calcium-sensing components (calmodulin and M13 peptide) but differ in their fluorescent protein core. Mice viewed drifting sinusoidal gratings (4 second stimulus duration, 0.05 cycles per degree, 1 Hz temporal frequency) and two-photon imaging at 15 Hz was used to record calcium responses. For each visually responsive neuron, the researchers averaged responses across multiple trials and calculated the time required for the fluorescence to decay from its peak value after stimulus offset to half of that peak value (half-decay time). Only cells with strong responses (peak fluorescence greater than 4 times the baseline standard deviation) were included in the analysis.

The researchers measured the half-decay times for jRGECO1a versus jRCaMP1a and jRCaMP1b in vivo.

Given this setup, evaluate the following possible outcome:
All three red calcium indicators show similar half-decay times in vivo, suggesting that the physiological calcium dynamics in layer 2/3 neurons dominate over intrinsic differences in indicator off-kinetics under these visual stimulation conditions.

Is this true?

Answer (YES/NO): NO